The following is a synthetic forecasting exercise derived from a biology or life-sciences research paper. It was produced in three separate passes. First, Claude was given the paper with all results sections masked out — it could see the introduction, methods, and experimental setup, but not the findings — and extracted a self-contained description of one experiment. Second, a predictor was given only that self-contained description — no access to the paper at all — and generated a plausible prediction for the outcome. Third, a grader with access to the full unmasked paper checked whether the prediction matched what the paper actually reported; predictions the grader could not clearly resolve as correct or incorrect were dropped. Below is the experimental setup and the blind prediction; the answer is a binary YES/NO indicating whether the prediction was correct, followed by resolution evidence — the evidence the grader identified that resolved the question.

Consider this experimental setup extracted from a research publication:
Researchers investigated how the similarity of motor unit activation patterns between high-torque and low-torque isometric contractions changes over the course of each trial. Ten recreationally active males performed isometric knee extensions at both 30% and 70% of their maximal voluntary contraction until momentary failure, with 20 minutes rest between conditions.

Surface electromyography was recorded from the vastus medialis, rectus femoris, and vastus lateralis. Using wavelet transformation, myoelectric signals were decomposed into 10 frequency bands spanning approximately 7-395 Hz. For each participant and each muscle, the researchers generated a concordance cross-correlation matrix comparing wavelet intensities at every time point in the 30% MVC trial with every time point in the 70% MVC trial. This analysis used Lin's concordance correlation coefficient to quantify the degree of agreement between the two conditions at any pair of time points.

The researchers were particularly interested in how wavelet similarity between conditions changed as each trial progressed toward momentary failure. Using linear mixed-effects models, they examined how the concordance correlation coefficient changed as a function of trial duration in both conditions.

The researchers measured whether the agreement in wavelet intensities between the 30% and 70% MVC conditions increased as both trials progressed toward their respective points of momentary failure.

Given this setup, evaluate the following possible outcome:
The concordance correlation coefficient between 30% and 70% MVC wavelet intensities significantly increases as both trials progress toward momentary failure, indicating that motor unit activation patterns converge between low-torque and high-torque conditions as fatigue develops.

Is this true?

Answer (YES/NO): NO